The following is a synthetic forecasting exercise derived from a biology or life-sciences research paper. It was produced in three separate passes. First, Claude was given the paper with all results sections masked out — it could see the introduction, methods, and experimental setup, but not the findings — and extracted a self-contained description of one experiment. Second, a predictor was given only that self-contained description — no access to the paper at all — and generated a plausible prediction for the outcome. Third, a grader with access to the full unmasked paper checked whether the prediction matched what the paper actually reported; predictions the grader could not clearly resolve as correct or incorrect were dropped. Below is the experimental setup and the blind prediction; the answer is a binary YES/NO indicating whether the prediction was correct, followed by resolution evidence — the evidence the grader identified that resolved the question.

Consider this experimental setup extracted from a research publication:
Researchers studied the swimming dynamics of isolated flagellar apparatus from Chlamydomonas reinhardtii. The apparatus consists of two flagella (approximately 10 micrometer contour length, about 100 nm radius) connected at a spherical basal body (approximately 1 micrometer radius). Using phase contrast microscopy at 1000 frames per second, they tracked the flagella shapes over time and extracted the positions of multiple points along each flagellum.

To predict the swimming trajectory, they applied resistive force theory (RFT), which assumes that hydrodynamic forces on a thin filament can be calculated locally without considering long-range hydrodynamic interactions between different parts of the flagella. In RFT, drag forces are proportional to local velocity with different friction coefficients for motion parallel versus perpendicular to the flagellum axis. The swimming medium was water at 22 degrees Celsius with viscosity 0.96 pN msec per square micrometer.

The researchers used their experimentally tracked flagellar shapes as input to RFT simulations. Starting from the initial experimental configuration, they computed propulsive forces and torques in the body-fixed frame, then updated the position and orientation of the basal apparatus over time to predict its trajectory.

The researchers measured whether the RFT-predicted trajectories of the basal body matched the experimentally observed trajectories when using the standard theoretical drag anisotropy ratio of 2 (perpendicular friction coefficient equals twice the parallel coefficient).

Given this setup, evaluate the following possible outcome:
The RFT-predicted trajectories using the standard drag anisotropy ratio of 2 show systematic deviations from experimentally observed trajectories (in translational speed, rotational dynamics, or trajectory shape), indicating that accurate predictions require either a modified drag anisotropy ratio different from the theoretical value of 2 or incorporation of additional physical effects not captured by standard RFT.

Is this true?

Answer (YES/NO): NO